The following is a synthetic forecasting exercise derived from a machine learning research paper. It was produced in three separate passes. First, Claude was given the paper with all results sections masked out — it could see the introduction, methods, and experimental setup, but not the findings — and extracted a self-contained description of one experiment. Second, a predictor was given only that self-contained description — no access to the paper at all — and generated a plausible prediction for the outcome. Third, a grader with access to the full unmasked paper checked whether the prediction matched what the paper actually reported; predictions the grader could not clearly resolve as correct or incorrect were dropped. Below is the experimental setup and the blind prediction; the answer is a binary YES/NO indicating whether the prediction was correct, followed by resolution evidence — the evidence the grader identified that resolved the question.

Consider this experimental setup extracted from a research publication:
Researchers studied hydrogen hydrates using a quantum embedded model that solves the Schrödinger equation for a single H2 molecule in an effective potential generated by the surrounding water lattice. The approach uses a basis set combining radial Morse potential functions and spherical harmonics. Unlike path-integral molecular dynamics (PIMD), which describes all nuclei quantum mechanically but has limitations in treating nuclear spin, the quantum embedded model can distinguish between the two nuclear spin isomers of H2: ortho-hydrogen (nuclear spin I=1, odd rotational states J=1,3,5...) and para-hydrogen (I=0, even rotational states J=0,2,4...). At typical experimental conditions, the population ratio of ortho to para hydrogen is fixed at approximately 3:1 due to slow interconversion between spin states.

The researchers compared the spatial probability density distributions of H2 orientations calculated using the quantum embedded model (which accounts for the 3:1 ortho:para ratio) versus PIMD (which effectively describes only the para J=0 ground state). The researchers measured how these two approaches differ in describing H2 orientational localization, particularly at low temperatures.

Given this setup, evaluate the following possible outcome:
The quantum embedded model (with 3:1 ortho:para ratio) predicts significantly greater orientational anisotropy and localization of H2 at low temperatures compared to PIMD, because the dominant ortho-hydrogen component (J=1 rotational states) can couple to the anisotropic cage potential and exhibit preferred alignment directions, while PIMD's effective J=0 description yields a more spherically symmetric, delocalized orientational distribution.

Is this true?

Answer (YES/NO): YES